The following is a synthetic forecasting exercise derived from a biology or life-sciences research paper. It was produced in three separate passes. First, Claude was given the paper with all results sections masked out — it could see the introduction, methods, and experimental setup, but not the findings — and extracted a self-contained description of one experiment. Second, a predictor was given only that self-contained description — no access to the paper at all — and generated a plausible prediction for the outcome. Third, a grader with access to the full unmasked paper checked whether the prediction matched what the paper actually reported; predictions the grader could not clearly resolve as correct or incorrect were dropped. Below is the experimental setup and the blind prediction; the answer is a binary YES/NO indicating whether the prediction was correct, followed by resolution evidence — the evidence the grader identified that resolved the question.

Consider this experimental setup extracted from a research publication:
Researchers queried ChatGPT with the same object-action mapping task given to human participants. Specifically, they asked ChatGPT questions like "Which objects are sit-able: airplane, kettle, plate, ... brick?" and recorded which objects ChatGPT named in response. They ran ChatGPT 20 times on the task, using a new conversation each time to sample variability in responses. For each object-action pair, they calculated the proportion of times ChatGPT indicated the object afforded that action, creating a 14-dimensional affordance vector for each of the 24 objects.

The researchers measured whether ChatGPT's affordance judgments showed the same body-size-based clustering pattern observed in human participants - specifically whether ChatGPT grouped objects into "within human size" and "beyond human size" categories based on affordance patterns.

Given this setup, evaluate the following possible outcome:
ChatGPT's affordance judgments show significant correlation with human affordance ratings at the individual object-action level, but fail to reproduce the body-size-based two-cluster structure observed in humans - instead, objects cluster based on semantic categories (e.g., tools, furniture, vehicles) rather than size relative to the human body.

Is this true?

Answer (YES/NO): NO